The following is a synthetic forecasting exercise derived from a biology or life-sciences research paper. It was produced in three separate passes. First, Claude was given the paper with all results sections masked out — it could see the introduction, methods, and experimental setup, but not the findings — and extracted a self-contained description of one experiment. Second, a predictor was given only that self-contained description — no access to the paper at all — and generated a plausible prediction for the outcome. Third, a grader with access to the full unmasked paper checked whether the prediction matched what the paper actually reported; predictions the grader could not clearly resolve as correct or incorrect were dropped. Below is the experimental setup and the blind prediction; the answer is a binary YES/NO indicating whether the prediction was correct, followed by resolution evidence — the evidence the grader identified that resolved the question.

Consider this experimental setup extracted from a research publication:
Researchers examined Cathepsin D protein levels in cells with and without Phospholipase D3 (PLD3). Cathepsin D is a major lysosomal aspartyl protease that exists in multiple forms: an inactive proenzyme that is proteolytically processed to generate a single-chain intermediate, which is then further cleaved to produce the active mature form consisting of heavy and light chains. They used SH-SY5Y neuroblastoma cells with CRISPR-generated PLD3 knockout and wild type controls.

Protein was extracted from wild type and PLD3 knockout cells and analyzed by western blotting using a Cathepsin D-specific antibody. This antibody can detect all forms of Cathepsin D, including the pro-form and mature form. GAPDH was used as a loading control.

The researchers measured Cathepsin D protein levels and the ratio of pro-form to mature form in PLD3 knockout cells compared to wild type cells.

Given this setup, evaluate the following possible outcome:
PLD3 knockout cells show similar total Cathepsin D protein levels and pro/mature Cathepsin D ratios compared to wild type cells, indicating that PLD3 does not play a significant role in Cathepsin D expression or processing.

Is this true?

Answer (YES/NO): NO